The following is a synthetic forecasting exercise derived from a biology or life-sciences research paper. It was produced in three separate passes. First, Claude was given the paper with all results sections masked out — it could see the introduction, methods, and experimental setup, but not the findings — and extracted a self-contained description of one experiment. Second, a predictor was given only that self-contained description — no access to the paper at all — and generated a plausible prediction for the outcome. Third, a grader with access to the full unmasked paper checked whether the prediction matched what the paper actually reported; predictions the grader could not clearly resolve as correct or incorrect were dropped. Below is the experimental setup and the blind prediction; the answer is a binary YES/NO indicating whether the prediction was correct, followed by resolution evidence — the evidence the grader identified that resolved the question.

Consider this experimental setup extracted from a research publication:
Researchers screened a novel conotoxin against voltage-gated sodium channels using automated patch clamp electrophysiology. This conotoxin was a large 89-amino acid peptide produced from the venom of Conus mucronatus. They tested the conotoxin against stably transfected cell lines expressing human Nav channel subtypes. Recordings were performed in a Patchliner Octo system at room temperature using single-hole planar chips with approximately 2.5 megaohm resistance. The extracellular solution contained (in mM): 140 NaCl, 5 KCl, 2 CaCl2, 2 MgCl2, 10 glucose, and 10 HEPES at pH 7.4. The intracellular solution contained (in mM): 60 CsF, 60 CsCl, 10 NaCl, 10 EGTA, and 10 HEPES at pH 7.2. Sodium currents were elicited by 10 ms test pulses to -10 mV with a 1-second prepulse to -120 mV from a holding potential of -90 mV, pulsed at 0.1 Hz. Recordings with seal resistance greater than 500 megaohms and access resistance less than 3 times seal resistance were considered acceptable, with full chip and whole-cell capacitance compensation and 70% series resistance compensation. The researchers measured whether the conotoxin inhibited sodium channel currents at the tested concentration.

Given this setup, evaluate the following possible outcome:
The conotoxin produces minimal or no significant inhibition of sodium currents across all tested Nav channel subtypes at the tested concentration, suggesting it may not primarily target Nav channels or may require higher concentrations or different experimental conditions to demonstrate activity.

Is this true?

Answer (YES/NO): YES